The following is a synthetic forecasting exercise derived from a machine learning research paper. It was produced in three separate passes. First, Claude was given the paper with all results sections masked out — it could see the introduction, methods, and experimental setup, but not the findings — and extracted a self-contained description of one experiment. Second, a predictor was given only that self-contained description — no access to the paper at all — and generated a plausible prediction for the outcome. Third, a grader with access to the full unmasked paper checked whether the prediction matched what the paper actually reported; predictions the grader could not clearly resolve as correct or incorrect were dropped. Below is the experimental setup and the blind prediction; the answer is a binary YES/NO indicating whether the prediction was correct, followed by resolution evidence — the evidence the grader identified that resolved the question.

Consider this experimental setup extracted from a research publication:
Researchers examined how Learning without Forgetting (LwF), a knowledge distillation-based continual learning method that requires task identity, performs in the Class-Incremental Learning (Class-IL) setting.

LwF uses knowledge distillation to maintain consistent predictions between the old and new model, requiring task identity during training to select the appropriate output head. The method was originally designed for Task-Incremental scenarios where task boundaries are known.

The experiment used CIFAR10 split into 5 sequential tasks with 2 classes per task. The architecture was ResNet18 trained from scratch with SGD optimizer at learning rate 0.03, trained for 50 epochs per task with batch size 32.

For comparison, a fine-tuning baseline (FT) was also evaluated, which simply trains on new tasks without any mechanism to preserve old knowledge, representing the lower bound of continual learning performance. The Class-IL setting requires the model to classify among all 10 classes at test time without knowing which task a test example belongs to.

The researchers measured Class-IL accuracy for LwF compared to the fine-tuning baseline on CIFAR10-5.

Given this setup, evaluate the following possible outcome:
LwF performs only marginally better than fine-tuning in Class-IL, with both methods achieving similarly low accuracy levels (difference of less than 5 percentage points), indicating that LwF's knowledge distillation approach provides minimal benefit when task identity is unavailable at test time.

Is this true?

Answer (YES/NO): NO